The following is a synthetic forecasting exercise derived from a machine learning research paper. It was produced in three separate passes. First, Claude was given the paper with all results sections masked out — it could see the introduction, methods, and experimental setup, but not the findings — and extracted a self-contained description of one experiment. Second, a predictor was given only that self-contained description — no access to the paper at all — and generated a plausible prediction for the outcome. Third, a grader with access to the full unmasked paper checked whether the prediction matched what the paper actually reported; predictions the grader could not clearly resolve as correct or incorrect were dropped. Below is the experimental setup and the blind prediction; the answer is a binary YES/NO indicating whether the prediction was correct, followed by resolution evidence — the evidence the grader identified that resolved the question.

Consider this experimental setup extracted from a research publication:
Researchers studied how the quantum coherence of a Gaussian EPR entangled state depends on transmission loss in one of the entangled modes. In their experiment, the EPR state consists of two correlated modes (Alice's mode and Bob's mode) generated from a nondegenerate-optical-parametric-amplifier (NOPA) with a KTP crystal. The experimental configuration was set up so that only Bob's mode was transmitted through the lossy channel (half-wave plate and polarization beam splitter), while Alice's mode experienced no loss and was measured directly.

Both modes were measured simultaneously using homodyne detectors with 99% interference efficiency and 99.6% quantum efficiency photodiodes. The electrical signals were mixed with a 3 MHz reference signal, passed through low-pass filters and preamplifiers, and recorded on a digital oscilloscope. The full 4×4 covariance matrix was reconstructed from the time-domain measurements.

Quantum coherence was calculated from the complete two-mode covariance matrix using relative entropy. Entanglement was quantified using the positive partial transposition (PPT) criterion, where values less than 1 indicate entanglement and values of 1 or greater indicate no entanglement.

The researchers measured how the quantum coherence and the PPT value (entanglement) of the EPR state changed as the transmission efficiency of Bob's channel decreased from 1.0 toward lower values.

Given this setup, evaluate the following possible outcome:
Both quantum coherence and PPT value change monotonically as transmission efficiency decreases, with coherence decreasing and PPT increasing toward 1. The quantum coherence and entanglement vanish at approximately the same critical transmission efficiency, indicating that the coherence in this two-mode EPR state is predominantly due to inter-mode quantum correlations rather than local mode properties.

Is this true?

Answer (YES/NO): YES